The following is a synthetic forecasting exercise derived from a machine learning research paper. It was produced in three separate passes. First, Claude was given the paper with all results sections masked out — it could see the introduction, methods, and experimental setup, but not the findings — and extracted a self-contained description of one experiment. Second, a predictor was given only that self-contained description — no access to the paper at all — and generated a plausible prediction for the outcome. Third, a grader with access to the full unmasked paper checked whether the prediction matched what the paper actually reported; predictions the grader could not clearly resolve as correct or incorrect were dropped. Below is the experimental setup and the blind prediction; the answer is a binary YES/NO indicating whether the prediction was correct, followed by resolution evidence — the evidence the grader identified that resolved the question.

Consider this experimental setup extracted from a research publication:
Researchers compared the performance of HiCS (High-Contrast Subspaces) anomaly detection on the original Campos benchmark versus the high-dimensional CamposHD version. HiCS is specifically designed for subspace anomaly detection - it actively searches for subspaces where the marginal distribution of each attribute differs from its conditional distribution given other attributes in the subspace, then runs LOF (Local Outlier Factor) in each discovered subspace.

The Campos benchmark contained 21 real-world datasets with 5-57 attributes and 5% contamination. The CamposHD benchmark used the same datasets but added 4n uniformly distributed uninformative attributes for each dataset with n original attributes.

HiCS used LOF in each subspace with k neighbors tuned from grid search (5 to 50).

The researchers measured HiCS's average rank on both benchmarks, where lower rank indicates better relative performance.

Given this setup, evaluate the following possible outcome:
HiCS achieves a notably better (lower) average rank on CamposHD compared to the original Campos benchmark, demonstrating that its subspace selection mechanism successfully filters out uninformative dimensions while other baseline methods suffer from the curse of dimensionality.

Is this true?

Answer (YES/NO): YES